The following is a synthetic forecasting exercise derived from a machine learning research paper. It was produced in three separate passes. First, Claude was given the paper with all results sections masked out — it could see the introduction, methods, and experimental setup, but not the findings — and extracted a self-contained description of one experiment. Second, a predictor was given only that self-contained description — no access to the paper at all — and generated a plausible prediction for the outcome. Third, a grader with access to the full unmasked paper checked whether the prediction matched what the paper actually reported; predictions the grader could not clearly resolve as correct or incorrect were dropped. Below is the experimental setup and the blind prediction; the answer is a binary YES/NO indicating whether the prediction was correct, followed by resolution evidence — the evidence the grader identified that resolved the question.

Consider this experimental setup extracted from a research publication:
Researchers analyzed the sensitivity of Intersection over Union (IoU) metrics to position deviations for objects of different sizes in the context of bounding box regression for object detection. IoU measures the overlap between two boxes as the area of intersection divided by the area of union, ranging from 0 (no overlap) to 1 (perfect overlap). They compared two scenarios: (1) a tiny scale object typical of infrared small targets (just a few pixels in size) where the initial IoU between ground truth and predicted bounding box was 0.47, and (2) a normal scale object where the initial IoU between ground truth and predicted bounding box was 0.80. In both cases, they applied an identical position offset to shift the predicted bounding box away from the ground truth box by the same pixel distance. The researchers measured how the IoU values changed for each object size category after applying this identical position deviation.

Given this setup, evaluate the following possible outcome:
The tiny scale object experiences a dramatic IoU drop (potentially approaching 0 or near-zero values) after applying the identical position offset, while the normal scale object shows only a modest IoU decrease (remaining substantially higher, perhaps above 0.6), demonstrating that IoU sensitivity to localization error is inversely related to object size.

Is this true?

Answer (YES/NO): NO